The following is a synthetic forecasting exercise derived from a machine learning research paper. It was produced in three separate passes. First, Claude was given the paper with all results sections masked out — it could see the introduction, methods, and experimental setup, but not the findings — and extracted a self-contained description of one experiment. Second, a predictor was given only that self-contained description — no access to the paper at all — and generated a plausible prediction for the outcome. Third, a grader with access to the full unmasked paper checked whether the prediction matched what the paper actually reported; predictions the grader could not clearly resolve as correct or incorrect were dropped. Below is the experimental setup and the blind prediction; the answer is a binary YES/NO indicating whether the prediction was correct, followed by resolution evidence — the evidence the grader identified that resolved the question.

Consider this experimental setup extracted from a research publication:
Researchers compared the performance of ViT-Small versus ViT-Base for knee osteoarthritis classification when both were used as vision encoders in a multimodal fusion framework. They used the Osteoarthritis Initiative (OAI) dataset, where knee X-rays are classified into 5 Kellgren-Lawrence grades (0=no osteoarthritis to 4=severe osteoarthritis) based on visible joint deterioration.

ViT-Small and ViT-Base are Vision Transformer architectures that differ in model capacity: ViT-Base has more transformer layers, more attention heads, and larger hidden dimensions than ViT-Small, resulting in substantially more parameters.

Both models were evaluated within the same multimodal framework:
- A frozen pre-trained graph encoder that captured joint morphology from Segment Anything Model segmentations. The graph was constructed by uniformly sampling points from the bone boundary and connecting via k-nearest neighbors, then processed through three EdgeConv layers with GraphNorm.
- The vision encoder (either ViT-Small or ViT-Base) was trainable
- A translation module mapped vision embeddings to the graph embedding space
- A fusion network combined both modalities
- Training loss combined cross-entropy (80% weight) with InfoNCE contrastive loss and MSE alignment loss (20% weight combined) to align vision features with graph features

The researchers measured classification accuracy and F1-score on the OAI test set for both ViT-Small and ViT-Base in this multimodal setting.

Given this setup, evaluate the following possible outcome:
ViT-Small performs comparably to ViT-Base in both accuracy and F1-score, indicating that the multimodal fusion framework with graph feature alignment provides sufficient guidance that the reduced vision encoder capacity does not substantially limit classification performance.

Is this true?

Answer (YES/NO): NO